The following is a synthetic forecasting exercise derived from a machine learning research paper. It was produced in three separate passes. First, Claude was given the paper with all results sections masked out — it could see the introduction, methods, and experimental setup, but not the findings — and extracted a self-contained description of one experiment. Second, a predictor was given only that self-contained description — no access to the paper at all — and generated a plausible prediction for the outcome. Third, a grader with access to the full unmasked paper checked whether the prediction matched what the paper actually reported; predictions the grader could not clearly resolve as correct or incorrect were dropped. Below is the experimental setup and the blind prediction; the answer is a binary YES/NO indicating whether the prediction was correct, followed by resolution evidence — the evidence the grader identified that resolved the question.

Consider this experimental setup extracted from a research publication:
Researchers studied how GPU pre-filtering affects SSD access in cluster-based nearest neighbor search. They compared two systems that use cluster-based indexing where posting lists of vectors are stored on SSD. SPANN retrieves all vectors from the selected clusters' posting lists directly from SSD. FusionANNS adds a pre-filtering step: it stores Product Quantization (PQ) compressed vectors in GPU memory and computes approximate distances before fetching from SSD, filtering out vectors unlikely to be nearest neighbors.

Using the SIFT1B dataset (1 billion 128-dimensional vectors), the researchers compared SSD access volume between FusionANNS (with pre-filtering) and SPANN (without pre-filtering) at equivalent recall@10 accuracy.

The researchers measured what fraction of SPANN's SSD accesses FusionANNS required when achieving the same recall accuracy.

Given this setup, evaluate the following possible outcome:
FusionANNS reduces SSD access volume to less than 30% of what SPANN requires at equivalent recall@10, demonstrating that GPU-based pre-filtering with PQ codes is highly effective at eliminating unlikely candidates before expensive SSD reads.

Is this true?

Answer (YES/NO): YES